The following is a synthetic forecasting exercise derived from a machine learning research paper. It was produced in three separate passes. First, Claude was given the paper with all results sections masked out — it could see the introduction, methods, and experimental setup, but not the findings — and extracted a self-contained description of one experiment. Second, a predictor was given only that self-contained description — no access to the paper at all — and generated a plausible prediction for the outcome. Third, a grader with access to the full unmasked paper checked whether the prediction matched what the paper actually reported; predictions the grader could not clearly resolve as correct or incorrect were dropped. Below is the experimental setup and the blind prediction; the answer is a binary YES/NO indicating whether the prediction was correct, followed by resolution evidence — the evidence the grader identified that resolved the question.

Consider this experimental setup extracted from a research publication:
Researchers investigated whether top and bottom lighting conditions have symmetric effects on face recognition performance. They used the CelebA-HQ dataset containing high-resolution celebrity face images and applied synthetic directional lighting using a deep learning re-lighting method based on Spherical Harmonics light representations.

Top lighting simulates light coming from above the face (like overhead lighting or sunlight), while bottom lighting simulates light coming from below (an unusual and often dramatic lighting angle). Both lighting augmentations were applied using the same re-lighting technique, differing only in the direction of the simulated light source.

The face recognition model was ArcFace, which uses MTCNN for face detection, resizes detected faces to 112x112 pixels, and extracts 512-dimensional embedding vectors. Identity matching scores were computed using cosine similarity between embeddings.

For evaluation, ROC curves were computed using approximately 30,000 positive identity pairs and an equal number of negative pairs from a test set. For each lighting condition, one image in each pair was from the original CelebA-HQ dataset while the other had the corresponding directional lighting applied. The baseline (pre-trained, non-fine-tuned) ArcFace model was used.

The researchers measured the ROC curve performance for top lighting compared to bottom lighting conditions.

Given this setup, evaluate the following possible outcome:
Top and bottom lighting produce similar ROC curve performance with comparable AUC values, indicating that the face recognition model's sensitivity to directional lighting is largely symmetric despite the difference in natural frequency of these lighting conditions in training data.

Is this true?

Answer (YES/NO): NO